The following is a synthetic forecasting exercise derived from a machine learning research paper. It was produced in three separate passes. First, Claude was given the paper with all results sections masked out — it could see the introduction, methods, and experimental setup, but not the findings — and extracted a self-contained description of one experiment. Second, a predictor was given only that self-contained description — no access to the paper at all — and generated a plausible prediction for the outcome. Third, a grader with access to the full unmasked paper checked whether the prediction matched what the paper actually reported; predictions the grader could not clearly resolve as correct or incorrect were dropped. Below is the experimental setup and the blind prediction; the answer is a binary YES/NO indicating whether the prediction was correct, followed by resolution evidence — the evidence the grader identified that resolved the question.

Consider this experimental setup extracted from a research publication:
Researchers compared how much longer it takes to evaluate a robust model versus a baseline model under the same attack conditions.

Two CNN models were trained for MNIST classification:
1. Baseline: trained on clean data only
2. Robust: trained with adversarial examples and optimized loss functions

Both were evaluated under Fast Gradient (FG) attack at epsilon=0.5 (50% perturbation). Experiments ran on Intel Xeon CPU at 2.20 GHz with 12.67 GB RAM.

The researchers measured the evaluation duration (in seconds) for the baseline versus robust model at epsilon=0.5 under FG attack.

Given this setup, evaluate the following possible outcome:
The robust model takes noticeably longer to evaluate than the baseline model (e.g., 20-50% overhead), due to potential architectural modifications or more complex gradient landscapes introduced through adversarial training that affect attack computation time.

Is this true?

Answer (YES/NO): YES